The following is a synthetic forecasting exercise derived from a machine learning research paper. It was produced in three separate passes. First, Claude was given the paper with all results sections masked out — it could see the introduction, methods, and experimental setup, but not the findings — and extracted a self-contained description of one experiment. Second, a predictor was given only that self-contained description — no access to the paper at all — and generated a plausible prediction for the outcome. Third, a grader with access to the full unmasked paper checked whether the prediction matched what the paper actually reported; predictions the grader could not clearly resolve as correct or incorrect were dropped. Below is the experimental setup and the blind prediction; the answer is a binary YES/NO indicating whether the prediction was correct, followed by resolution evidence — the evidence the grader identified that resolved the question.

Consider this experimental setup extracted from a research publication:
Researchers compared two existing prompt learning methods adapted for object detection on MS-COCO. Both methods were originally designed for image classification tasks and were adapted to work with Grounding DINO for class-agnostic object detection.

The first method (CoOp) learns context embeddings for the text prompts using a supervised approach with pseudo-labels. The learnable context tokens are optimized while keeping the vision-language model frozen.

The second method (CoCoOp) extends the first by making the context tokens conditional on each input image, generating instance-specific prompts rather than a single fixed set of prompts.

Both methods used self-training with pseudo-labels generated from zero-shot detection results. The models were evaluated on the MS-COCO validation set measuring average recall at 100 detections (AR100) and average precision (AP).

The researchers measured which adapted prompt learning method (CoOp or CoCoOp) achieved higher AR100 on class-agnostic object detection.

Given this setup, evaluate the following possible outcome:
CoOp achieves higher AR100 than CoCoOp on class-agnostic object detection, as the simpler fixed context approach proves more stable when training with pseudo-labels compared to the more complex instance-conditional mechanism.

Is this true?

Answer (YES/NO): YES